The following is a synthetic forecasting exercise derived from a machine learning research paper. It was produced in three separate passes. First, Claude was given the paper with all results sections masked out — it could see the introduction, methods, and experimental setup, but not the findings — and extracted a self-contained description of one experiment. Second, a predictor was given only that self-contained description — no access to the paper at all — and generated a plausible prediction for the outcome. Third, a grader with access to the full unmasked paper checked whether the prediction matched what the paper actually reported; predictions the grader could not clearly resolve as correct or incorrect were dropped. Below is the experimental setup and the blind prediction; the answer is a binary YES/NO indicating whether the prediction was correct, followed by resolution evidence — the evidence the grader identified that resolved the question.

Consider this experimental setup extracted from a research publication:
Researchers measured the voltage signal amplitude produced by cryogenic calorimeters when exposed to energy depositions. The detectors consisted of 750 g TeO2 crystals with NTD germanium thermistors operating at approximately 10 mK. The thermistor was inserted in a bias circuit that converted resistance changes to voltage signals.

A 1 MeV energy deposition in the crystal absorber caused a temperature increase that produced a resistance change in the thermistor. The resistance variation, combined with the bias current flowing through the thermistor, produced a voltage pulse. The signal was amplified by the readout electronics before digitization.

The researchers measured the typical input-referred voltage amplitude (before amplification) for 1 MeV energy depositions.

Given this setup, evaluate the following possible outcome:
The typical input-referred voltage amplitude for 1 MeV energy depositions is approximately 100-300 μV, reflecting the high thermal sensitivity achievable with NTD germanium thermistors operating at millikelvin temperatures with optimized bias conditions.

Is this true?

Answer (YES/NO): NO